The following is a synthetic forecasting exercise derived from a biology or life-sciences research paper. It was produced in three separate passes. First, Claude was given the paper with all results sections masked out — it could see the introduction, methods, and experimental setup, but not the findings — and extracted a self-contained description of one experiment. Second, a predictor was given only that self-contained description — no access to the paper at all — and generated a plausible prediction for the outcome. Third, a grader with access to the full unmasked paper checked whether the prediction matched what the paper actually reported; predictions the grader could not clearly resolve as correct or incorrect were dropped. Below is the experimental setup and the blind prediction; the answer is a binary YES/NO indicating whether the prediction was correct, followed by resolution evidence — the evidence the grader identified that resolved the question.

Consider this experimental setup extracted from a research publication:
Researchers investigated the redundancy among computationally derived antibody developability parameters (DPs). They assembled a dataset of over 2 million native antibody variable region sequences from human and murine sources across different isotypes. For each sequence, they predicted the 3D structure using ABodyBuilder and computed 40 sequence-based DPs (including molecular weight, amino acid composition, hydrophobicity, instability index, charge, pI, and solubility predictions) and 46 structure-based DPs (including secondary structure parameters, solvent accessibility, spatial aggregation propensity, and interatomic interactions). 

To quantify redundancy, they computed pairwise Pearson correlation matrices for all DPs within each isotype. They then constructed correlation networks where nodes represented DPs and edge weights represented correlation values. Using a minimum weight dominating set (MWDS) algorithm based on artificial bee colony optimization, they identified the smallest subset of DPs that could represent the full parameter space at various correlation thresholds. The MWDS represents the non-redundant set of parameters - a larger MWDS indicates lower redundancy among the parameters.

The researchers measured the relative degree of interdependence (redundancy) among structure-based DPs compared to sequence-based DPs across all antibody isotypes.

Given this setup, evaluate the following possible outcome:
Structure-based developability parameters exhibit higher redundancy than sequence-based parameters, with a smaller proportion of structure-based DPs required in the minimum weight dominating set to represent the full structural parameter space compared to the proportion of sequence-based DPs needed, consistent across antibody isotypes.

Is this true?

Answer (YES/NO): NO